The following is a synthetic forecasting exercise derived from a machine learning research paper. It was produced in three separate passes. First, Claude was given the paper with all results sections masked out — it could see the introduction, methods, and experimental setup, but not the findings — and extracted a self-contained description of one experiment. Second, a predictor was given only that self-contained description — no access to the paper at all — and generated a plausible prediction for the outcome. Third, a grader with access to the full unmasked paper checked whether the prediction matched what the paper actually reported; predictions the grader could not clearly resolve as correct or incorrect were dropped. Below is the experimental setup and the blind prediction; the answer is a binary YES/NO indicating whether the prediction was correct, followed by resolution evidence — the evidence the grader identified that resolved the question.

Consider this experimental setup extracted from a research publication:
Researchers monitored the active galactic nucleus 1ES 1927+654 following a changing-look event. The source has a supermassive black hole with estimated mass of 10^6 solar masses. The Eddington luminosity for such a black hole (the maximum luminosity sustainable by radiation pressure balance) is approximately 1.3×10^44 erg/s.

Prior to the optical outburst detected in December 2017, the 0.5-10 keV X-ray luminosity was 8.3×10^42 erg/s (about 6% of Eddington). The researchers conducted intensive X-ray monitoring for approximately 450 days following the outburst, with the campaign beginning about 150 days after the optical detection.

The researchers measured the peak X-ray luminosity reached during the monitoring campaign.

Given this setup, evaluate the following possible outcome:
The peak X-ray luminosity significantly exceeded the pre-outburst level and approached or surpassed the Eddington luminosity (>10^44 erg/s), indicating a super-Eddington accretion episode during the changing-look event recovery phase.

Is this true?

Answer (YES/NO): YES